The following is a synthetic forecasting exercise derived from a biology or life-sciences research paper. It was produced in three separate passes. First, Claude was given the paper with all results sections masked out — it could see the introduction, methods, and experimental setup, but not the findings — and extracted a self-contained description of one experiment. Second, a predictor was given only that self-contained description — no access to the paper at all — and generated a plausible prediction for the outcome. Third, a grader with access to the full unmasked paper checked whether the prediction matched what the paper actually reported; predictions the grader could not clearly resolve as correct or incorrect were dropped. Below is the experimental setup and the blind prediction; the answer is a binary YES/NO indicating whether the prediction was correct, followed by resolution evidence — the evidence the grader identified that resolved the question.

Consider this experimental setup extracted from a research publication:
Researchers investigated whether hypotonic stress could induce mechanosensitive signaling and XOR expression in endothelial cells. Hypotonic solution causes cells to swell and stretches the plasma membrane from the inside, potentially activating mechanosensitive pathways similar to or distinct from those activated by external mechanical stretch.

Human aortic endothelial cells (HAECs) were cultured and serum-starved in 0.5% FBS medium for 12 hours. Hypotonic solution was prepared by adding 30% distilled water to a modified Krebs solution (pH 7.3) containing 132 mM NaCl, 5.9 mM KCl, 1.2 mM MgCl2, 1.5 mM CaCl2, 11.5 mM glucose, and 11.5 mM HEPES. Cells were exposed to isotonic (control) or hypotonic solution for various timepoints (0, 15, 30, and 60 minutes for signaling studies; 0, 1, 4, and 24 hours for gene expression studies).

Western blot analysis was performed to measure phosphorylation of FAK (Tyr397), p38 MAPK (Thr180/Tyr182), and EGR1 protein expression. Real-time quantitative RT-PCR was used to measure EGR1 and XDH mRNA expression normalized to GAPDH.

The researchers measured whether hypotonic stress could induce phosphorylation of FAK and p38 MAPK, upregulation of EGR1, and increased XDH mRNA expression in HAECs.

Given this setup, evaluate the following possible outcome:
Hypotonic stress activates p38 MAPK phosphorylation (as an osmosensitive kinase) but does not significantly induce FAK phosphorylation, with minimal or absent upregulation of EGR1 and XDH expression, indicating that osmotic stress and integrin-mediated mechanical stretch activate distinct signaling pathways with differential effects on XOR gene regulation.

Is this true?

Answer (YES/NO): NO